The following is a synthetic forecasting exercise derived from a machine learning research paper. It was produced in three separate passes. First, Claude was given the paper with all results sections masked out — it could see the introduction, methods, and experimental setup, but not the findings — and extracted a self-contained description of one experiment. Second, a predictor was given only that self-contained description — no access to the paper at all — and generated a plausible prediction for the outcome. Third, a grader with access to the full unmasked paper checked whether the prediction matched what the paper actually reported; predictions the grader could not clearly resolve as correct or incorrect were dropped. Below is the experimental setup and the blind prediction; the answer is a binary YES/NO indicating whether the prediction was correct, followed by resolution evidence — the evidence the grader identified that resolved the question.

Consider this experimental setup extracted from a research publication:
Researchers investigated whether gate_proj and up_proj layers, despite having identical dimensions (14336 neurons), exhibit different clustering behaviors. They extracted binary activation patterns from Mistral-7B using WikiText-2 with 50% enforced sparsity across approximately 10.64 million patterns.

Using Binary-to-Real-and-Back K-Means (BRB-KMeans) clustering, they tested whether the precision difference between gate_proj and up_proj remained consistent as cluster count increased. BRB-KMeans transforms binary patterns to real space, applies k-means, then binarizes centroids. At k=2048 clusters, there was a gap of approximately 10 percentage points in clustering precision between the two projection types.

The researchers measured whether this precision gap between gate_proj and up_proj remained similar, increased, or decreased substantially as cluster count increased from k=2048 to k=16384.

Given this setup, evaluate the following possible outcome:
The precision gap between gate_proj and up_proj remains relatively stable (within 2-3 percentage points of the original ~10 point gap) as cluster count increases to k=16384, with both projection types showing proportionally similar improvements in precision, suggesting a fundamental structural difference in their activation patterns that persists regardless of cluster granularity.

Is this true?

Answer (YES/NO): NO